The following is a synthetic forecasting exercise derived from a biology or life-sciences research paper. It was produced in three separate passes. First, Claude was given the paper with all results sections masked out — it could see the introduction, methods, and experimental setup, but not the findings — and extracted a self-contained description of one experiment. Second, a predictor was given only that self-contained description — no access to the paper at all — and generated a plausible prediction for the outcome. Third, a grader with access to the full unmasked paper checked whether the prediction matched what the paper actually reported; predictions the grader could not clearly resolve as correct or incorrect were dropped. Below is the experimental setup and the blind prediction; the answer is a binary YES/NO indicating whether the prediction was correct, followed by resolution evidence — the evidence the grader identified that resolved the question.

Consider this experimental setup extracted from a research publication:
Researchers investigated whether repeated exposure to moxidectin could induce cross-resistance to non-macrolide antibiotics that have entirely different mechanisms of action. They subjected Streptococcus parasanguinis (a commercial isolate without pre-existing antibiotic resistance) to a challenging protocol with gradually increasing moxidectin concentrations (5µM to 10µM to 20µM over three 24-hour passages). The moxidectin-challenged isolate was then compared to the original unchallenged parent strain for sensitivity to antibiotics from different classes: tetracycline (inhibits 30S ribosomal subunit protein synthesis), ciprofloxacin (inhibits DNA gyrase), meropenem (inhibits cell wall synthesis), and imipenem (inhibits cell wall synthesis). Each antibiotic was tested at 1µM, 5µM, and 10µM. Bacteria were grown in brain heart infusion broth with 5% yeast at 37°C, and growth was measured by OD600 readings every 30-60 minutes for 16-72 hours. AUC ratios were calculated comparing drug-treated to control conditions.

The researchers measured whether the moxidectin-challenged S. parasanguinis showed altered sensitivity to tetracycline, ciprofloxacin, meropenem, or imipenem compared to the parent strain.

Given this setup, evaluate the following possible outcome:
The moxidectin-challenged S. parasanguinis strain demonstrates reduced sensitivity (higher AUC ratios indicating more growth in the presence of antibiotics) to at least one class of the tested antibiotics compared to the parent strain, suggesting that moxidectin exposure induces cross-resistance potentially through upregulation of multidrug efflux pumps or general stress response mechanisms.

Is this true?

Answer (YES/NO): YES